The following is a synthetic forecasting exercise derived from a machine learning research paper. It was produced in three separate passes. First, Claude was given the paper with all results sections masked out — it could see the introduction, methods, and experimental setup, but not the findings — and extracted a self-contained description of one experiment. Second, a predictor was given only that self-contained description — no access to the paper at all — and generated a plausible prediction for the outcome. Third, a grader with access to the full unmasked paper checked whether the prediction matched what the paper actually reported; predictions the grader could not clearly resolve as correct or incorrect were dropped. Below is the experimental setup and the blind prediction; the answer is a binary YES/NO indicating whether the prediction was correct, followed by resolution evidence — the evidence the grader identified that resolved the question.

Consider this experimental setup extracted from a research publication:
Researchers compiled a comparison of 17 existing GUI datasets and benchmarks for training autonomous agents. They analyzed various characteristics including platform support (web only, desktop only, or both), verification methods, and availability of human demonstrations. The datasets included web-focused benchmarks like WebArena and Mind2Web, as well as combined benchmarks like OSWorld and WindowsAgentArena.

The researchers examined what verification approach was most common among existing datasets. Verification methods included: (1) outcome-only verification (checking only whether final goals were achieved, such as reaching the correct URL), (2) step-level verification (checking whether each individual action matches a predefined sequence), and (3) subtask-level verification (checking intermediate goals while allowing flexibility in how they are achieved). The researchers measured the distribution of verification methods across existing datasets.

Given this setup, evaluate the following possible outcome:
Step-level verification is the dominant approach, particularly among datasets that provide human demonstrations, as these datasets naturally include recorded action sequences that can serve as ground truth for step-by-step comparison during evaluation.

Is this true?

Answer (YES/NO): NO